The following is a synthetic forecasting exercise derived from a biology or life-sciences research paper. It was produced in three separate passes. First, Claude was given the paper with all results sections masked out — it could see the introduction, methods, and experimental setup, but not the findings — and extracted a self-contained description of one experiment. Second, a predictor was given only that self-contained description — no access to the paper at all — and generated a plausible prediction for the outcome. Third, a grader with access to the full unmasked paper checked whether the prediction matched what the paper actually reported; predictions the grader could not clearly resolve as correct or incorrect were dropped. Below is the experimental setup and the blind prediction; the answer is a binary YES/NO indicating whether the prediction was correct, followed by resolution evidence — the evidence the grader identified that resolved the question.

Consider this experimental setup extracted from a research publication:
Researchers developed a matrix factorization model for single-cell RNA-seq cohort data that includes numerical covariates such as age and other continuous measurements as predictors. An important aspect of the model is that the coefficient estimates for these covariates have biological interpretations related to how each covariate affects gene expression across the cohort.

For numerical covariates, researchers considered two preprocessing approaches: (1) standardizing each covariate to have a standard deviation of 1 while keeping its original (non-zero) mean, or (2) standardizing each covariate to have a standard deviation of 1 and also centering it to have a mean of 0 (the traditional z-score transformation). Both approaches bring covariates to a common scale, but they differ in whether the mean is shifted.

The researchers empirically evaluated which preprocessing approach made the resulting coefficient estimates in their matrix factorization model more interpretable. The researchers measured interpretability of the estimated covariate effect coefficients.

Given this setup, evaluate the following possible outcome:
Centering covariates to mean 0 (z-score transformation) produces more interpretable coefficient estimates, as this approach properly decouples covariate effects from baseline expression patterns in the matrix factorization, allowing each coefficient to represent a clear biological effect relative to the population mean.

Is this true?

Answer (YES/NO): NO